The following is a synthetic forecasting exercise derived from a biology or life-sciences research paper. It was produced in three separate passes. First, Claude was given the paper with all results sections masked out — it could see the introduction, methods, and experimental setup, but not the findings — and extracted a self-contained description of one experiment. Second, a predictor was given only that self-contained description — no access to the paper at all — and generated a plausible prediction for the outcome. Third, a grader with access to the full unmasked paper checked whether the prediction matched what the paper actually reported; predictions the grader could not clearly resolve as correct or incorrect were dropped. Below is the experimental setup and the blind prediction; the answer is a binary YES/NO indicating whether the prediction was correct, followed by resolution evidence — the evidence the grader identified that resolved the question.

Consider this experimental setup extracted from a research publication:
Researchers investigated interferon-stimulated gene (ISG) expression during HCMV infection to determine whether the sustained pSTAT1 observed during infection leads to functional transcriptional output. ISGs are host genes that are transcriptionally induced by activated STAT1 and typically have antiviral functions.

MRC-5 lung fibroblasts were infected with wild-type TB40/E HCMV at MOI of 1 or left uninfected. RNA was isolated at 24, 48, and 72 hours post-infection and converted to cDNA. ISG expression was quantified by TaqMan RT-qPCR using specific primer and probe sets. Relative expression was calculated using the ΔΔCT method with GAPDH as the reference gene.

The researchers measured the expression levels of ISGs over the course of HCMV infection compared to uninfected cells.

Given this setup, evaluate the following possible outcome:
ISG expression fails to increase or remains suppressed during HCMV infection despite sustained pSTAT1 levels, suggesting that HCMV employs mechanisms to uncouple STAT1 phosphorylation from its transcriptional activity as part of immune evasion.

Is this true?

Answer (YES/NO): NO